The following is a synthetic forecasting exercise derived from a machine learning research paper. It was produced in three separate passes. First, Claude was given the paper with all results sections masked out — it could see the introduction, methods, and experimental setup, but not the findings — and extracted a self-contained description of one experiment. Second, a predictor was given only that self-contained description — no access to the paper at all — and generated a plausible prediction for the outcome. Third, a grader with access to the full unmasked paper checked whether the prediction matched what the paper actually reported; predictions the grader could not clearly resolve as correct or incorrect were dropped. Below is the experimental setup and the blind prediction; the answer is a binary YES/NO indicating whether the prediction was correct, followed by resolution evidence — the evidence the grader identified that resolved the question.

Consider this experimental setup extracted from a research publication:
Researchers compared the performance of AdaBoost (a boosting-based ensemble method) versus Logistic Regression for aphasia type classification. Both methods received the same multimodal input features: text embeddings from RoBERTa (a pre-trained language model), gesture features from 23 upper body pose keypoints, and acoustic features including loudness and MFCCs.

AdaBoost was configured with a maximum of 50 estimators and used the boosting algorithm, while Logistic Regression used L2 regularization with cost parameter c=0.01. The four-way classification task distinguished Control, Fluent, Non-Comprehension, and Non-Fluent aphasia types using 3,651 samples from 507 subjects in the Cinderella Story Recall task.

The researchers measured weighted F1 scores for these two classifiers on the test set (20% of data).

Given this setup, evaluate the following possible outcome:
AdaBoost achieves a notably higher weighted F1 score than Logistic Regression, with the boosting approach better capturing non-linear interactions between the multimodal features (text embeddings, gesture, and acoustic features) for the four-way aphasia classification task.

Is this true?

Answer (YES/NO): YES